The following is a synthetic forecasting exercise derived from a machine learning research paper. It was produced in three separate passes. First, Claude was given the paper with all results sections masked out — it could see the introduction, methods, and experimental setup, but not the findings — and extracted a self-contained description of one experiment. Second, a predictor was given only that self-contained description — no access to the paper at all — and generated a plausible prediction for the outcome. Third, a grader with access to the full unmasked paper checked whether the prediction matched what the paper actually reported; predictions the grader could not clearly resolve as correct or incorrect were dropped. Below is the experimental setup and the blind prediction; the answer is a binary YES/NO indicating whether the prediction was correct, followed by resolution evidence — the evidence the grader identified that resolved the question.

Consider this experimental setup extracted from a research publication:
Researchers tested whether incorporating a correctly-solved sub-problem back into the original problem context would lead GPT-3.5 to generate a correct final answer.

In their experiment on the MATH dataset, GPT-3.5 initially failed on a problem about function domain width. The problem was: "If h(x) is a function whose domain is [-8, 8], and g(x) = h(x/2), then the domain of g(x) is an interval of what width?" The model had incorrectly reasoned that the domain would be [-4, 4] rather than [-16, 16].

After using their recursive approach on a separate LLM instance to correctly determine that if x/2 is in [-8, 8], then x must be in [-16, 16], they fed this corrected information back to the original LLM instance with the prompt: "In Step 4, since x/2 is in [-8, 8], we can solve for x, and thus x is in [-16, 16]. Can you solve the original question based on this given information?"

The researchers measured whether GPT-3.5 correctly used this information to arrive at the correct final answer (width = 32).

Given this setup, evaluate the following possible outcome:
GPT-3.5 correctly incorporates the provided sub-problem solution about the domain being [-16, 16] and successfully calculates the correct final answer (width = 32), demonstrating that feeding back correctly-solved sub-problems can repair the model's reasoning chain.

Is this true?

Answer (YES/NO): YES